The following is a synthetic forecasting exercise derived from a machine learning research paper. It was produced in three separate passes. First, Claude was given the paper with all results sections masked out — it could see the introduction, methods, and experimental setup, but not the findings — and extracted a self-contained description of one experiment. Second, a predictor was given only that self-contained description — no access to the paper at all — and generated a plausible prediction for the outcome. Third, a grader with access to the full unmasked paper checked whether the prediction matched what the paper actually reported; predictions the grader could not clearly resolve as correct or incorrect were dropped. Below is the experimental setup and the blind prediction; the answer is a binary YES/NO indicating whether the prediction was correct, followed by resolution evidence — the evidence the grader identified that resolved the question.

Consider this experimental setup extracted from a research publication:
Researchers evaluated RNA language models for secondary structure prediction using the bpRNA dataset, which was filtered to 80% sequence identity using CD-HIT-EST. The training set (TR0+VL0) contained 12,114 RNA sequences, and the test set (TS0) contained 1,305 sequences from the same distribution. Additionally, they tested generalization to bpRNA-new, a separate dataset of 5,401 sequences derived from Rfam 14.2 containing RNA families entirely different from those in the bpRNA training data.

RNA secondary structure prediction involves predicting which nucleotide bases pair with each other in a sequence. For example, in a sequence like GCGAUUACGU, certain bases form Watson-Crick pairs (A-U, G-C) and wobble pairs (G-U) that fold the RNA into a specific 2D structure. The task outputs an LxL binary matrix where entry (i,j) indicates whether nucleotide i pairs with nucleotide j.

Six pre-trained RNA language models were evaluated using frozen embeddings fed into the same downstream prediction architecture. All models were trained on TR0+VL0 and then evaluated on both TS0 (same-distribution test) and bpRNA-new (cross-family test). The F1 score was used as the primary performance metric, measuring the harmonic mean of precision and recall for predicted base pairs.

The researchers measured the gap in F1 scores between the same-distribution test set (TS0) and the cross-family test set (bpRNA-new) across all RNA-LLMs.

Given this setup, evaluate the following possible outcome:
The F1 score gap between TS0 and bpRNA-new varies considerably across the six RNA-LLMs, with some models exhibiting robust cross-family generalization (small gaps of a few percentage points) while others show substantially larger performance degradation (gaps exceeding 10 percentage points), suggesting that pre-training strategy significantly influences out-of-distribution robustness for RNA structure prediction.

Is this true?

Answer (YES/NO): YES